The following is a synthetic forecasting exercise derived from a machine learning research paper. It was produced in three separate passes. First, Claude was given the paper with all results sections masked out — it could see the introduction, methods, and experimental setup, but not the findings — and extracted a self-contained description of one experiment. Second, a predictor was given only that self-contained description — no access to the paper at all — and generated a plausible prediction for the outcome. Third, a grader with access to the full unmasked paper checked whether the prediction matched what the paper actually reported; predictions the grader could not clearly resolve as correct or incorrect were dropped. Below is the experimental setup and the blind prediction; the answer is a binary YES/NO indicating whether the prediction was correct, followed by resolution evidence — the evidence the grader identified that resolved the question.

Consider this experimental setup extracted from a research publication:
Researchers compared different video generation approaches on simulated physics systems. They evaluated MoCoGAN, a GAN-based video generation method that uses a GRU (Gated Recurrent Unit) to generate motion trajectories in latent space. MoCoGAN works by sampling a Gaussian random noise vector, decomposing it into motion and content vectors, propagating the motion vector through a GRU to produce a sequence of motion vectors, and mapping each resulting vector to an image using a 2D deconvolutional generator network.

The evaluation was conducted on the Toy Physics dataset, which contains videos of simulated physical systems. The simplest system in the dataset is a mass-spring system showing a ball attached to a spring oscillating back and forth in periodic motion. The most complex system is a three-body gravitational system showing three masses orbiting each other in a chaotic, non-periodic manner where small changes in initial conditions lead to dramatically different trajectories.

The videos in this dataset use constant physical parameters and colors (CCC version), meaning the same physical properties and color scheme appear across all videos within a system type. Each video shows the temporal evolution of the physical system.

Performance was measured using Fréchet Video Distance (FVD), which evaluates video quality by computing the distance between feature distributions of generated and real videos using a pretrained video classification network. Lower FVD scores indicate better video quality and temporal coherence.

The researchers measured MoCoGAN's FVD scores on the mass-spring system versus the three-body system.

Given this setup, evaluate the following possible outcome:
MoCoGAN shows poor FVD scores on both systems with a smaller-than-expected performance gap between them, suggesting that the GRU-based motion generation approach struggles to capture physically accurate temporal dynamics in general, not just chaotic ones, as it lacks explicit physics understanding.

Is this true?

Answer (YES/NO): NO